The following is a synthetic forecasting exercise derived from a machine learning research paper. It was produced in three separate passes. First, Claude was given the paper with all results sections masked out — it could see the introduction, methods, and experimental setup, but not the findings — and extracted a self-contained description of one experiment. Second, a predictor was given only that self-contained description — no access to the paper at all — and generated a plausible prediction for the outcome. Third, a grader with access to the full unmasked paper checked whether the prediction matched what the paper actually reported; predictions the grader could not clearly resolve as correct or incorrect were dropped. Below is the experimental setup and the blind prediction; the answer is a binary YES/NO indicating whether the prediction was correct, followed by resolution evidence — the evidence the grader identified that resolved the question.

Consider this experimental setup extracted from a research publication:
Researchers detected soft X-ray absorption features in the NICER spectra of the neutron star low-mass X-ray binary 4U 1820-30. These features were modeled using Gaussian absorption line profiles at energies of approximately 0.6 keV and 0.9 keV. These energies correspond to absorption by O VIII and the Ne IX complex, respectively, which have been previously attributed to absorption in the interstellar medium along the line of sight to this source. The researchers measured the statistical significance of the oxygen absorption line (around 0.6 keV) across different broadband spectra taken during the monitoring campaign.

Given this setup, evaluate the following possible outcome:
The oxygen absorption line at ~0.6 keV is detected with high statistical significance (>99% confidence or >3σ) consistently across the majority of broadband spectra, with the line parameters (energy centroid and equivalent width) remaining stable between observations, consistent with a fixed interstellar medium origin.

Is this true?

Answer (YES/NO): YES